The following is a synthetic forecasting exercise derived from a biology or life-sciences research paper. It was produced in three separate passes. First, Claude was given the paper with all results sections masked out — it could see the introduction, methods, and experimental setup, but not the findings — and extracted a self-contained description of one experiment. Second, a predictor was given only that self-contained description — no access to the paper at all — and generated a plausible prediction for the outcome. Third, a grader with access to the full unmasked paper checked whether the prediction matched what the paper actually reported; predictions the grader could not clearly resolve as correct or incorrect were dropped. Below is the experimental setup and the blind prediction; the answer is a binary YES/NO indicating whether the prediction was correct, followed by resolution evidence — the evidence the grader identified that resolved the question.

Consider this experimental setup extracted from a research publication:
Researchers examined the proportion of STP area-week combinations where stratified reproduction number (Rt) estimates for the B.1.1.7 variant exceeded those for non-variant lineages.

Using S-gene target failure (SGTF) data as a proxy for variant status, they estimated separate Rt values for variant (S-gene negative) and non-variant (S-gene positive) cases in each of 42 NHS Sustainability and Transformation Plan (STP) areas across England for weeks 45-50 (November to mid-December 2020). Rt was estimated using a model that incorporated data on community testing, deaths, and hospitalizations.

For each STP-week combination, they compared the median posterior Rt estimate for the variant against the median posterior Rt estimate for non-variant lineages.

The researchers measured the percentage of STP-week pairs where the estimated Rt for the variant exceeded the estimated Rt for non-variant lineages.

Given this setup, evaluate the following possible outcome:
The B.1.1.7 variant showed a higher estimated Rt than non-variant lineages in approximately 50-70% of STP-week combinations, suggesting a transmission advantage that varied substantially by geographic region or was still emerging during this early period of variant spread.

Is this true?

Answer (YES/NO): NO